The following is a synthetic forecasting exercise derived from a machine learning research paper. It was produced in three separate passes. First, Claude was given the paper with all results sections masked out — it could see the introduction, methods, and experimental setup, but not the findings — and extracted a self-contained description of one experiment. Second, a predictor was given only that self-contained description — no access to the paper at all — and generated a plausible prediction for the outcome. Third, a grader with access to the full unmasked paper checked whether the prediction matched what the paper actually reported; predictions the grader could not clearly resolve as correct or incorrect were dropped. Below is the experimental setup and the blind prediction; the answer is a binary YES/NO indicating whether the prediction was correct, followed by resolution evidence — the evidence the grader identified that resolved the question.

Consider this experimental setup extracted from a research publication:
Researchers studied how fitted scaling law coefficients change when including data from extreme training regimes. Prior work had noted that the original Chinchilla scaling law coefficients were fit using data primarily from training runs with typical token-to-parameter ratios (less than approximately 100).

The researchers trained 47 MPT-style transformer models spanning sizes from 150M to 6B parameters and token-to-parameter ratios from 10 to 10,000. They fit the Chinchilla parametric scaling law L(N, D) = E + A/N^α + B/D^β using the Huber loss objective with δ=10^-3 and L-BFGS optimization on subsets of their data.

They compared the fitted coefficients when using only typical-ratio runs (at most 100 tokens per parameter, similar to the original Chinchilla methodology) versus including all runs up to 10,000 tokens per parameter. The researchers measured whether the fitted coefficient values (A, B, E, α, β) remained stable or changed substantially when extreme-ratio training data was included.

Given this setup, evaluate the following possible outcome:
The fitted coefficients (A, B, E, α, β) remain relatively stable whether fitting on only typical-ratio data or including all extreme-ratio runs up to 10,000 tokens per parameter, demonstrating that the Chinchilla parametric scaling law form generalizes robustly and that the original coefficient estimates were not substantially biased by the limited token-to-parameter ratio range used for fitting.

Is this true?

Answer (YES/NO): NO